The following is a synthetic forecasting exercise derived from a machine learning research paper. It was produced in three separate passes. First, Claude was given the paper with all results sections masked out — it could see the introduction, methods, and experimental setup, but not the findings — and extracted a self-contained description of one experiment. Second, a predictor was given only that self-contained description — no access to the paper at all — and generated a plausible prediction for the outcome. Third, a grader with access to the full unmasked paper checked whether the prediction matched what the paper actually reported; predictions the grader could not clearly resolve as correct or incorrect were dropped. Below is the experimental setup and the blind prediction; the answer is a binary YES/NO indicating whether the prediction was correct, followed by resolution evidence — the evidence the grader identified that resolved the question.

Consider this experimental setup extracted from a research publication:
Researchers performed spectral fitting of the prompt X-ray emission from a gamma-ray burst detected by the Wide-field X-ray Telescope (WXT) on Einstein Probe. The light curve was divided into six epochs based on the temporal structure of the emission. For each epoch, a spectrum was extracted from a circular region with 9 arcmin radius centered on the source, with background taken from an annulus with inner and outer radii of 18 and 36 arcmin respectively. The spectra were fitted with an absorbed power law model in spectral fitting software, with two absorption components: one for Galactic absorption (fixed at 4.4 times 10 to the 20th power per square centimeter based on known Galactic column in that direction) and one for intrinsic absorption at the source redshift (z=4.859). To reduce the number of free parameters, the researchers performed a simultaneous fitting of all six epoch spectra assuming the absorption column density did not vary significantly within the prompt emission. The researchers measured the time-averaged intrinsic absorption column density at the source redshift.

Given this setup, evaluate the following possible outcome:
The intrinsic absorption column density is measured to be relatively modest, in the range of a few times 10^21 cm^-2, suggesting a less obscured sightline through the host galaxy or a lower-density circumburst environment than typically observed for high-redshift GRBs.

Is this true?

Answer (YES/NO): NO